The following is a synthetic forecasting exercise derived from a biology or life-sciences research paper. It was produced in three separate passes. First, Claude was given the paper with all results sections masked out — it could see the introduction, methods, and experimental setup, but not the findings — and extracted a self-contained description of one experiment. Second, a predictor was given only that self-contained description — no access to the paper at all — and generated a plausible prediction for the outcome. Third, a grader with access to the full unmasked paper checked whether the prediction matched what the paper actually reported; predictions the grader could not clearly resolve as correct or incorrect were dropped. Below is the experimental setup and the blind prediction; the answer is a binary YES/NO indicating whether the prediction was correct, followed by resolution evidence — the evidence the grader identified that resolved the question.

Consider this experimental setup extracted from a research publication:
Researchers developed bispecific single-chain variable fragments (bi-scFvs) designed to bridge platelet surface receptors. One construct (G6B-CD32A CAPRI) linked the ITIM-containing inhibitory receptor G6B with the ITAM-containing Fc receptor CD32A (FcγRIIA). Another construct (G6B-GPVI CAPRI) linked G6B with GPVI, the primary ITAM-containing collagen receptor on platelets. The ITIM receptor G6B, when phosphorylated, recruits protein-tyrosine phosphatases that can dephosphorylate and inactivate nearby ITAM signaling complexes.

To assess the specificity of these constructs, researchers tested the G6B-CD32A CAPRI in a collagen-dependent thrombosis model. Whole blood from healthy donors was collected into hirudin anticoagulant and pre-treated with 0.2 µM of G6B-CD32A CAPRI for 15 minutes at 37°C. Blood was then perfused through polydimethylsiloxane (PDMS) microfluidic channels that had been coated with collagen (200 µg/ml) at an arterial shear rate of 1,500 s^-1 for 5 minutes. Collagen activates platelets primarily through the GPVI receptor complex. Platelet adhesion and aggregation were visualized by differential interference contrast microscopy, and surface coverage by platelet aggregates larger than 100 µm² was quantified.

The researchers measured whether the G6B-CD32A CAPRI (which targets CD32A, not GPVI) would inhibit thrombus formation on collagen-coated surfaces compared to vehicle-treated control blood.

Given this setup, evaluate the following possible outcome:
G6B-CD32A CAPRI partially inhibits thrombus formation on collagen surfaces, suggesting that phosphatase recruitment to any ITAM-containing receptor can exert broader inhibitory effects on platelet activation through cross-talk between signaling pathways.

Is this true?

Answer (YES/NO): NO